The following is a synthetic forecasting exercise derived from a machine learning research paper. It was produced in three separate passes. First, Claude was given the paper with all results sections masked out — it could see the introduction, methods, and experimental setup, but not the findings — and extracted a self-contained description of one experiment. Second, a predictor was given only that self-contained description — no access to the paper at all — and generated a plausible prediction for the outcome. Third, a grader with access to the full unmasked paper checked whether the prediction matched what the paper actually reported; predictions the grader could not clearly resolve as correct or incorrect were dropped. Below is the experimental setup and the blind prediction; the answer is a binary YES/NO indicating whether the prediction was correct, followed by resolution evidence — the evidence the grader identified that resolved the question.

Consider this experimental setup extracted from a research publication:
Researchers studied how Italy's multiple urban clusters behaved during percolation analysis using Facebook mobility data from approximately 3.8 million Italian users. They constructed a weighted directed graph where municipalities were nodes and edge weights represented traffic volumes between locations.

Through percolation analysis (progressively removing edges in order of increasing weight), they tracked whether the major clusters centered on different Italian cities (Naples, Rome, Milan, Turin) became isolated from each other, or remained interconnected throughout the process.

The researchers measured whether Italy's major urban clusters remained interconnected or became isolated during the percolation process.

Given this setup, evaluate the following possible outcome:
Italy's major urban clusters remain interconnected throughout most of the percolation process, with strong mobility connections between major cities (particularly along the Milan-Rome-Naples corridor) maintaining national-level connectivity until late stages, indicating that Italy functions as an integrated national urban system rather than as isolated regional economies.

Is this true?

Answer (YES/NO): YES